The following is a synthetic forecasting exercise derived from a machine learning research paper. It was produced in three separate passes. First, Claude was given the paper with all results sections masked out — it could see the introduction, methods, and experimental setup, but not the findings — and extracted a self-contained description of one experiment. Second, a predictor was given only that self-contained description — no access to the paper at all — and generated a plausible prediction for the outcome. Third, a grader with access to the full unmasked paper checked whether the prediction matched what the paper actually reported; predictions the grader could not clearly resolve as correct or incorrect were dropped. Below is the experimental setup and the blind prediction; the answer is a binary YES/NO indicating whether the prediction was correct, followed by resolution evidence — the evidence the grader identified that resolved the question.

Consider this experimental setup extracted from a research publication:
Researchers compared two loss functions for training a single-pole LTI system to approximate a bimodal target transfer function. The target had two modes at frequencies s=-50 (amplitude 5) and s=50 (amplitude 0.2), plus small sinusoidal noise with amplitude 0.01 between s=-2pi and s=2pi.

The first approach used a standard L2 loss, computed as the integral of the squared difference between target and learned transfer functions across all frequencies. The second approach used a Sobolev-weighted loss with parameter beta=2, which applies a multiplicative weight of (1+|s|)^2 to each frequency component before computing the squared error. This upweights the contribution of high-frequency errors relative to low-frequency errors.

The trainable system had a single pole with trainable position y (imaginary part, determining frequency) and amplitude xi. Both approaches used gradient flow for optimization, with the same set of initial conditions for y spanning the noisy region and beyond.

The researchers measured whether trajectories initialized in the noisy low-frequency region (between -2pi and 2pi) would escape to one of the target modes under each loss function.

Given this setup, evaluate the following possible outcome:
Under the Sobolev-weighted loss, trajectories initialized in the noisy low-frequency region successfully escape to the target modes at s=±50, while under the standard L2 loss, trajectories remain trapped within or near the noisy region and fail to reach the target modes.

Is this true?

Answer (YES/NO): YES